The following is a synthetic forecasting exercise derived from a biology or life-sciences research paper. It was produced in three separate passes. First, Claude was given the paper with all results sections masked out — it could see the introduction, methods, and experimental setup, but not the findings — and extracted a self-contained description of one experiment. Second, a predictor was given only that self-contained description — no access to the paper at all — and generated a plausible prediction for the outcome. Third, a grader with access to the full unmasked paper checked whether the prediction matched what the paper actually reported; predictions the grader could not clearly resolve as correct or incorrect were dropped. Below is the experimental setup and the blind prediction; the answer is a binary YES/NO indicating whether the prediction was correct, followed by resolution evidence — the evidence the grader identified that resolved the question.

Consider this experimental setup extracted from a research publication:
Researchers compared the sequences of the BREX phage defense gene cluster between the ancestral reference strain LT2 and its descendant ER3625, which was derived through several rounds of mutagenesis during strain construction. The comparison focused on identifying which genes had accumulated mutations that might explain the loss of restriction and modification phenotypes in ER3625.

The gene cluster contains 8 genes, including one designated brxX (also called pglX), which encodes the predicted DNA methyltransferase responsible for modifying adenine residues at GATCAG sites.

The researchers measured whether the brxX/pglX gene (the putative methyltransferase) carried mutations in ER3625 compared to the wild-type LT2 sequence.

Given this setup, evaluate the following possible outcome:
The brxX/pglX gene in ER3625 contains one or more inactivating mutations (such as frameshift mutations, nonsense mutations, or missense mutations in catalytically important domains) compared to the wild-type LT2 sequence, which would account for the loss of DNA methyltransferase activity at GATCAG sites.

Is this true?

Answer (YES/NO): NO